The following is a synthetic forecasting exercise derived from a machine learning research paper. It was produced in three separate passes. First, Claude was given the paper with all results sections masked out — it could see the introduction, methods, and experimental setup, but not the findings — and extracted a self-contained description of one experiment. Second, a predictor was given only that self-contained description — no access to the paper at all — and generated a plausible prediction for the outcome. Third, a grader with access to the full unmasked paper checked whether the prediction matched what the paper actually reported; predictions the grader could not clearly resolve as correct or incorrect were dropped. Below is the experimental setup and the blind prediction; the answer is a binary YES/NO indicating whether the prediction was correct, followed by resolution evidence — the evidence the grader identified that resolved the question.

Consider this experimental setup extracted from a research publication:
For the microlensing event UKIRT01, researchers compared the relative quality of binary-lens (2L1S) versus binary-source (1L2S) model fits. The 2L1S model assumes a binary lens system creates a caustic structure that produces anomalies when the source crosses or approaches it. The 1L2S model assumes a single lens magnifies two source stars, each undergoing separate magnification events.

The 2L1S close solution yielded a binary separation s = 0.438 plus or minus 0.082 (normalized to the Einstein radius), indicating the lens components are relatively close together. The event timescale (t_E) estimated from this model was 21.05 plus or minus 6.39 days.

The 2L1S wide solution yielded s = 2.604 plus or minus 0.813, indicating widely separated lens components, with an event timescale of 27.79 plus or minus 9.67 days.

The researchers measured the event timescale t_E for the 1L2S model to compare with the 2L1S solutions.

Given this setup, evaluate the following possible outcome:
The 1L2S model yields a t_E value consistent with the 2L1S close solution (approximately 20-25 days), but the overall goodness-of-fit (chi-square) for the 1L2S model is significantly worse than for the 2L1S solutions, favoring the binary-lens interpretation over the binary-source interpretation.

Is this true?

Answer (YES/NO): NO